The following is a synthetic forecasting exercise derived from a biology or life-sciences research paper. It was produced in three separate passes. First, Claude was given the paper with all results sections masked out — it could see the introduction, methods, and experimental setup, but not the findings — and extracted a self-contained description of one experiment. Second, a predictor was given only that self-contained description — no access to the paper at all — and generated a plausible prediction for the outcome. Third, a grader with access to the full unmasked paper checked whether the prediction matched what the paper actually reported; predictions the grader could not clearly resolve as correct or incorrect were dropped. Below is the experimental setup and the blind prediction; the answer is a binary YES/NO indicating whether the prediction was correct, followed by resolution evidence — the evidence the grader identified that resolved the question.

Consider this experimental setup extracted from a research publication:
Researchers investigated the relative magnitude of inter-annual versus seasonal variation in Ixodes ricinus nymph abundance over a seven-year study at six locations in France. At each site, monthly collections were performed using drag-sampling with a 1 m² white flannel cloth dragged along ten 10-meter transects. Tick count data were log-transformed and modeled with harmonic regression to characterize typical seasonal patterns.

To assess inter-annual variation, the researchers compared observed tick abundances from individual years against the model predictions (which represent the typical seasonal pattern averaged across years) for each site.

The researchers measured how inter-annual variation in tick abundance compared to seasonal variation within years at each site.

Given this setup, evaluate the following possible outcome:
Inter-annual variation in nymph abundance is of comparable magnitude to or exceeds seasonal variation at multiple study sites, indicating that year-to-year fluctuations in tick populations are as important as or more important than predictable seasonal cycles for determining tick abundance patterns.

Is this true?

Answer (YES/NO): NO